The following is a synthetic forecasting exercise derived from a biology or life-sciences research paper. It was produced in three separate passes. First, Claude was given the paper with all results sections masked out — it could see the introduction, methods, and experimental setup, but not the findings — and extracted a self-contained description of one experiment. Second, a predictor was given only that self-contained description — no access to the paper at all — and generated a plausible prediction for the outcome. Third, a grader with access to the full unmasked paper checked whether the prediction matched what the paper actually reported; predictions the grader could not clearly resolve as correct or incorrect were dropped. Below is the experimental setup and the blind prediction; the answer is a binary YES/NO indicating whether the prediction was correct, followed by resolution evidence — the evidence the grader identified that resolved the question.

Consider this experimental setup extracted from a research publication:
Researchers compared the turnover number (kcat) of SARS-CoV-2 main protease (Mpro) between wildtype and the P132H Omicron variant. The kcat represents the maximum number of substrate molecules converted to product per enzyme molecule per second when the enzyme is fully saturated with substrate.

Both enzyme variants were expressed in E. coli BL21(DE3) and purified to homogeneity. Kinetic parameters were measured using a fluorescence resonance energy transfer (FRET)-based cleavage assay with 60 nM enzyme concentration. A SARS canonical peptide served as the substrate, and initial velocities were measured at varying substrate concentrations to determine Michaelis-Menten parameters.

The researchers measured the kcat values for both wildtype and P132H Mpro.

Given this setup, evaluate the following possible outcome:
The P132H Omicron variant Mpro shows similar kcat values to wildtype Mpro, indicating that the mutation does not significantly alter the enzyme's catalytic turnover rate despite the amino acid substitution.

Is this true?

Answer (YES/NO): YES